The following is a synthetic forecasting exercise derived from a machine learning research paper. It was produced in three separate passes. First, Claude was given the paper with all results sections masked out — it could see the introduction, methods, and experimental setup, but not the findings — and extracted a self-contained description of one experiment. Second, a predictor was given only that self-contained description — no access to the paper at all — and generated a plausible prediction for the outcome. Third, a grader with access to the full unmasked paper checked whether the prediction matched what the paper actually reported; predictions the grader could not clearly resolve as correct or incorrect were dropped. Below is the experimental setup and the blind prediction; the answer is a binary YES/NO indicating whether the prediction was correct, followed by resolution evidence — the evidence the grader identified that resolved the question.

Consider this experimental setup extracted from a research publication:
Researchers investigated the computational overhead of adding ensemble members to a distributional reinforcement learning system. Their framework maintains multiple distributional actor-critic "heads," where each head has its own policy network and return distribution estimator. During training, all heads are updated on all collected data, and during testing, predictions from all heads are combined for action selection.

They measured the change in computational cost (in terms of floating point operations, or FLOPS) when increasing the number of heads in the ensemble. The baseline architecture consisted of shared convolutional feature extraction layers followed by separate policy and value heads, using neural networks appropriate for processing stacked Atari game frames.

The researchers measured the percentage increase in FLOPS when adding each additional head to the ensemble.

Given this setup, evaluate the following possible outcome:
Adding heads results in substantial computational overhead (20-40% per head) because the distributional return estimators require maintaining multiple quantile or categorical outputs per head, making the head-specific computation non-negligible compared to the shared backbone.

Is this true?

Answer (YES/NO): NO